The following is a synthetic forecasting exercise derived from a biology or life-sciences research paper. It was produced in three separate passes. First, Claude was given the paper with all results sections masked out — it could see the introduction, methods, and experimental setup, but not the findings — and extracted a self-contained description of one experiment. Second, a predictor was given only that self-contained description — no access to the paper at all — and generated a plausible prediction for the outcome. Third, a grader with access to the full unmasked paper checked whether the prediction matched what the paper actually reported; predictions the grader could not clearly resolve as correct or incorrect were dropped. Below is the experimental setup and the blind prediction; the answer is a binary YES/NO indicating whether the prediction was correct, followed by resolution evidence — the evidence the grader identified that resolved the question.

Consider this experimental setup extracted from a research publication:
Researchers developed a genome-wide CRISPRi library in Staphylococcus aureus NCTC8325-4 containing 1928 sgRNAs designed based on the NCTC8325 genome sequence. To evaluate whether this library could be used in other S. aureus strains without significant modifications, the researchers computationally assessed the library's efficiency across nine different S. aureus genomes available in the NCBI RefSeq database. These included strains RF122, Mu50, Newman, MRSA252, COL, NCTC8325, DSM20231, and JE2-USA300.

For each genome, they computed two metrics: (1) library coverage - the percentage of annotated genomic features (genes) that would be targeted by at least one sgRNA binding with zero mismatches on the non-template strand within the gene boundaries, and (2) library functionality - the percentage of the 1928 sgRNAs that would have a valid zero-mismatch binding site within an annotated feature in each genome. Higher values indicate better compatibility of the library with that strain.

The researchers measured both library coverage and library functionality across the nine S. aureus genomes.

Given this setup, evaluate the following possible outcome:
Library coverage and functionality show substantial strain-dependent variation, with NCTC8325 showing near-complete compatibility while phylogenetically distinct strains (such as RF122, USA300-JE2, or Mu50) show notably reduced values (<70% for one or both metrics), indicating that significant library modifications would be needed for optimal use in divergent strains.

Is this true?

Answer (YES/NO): NO